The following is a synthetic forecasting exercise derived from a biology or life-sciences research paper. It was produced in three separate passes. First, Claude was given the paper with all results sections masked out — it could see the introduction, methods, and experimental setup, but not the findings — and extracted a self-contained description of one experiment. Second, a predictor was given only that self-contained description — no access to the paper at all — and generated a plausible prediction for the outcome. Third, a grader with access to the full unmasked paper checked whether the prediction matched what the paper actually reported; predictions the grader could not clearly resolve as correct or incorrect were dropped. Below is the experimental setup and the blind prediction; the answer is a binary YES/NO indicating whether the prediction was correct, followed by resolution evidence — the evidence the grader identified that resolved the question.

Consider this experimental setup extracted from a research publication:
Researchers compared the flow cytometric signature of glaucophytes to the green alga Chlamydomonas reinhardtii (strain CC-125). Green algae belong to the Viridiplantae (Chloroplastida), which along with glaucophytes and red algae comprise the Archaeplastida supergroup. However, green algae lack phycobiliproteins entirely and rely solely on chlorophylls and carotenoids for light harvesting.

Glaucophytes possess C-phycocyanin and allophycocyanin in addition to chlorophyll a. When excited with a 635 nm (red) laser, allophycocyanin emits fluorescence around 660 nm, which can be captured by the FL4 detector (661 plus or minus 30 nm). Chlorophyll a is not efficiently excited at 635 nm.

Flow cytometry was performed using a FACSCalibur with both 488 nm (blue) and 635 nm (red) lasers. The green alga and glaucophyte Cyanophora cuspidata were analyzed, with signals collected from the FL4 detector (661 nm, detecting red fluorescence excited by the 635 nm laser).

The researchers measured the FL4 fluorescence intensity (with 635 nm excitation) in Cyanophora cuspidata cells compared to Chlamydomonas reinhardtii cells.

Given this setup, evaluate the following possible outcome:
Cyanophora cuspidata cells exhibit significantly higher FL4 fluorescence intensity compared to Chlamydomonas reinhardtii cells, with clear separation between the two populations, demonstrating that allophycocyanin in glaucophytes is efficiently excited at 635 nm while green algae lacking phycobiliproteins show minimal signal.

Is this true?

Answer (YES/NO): NO